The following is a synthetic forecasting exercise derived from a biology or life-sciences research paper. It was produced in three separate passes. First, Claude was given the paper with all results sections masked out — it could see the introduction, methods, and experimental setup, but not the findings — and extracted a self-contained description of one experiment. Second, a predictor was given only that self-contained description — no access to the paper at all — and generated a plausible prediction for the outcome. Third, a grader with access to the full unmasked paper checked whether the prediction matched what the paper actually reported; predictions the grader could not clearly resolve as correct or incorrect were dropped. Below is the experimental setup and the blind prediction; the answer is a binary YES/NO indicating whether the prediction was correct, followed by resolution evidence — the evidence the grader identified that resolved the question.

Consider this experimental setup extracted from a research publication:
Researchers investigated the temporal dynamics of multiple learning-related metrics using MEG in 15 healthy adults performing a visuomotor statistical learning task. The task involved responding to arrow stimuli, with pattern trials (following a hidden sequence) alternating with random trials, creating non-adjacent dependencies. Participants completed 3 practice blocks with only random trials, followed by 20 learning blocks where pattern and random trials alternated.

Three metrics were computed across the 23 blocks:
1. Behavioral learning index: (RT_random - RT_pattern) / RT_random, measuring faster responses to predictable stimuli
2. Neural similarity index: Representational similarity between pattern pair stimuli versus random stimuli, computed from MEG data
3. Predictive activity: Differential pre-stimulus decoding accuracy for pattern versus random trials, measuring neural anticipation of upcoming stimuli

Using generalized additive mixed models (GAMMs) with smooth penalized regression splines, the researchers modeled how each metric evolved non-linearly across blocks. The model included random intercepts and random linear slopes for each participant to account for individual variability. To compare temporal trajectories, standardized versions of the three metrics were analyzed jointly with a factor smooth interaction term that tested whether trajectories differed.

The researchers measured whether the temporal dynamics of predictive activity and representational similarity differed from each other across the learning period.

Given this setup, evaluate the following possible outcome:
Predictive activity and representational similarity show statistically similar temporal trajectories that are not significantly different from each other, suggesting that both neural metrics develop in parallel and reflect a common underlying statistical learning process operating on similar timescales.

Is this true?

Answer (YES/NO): NO